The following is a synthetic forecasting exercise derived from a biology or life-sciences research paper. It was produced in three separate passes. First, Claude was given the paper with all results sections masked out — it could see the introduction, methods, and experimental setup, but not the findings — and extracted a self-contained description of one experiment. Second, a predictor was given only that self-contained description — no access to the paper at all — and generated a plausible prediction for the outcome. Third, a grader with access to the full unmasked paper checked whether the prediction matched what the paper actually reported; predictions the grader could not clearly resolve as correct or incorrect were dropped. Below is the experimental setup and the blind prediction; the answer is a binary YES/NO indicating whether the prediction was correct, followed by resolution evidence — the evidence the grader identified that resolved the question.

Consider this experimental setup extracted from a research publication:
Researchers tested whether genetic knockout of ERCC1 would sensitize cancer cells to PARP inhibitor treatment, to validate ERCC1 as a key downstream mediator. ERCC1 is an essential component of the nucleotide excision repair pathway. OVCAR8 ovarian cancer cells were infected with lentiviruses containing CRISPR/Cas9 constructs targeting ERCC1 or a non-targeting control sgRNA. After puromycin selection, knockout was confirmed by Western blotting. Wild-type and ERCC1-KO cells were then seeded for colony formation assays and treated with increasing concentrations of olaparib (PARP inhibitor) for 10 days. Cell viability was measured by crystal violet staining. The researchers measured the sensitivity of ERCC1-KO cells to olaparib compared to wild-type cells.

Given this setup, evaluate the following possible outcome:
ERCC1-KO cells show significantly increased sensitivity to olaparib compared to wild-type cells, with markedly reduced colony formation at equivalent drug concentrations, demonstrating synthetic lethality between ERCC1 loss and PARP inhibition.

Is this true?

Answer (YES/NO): YES